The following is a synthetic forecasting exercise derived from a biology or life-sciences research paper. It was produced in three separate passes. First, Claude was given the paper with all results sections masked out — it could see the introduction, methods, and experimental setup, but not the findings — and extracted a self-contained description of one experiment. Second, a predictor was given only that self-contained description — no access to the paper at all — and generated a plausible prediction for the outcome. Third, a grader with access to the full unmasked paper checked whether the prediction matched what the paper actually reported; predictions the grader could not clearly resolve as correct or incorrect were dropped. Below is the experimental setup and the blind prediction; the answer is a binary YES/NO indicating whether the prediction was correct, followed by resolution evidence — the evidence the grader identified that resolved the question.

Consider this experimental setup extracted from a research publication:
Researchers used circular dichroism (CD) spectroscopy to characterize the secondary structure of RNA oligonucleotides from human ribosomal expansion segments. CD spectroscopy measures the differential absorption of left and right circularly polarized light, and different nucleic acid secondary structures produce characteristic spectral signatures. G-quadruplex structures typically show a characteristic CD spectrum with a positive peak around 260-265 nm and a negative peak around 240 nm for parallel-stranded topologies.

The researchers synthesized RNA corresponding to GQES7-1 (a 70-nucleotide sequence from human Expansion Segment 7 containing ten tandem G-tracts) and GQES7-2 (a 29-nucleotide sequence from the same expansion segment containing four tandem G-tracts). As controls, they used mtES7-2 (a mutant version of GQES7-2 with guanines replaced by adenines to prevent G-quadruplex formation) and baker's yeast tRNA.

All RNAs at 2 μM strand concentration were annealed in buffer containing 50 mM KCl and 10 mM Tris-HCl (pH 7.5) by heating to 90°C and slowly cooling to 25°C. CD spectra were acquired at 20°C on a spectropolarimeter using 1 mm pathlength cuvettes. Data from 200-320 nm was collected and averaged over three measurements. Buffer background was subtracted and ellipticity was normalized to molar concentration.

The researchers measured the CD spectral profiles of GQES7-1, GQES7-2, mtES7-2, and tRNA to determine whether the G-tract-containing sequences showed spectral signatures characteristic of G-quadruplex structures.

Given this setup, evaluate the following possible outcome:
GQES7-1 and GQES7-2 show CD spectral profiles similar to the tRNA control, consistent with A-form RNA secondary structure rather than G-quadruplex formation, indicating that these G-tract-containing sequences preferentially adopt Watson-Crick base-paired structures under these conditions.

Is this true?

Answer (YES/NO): NO